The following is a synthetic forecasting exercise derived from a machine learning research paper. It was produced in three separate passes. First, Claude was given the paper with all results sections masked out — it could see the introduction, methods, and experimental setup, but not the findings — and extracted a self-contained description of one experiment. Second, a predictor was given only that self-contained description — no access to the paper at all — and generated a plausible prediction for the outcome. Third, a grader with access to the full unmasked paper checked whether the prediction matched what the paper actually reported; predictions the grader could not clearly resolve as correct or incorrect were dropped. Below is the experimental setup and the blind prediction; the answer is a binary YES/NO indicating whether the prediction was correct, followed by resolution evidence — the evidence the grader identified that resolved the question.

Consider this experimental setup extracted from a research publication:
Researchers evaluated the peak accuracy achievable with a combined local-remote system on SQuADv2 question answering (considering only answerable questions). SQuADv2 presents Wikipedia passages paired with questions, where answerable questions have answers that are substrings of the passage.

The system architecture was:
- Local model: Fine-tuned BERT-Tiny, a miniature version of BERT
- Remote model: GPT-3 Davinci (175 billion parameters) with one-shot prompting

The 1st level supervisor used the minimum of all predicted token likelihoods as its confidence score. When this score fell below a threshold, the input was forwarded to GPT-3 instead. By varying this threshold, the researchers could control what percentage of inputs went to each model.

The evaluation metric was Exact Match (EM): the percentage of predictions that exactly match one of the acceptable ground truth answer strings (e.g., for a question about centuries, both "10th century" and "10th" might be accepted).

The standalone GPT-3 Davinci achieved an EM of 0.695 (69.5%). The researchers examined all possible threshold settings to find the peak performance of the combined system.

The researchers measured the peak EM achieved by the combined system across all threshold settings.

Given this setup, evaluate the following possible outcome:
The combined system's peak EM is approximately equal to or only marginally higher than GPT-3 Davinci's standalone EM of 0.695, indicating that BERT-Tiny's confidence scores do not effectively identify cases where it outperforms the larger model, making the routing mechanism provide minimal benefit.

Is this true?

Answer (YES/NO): NO